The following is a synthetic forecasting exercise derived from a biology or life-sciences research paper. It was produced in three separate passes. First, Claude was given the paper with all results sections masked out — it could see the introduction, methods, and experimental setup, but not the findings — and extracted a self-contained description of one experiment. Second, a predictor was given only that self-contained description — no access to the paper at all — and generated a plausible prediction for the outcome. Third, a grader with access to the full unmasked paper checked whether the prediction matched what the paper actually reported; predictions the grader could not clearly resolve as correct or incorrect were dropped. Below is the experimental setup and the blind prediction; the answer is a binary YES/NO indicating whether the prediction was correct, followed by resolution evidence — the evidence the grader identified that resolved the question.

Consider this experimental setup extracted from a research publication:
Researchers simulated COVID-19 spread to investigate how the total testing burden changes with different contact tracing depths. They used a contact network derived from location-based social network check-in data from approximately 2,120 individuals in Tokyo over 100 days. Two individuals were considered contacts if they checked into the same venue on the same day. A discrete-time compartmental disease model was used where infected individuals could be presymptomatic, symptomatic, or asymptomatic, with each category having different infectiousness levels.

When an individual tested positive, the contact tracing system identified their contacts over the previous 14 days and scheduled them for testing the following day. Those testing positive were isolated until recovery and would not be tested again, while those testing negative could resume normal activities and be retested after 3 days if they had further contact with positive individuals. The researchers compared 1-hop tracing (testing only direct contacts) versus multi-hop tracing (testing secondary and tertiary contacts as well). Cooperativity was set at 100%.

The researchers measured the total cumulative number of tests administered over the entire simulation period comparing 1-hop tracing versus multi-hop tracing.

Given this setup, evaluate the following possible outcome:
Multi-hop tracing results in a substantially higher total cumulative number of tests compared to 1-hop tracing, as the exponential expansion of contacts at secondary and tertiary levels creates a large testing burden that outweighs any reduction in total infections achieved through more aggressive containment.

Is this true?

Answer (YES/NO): NO